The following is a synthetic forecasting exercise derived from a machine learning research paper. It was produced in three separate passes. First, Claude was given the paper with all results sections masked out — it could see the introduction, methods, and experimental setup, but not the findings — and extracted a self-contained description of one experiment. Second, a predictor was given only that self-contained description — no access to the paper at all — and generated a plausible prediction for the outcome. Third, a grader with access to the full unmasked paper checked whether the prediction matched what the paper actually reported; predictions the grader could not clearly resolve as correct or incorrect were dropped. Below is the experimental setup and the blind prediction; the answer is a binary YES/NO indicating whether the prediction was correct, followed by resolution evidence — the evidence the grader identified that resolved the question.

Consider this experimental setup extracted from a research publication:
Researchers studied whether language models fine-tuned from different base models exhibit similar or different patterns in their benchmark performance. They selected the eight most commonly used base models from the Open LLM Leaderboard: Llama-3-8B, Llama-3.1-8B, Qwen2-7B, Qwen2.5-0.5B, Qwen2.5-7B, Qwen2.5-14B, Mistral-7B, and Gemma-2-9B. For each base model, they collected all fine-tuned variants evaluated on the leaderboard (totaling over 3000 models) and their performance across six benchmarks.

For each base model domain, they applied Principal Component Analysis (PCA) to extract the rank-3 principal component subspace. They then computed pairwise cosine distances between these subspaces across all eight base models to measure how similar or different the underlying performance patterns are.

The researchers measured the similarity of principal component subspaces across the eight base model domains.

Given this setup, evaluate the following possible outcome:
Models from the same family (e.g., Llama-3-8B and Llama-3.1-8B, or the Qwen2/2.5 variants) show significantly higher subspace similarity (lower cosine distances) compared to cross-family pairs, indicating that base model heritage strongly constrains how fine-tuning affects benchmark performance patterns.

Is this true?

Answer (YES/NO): NO